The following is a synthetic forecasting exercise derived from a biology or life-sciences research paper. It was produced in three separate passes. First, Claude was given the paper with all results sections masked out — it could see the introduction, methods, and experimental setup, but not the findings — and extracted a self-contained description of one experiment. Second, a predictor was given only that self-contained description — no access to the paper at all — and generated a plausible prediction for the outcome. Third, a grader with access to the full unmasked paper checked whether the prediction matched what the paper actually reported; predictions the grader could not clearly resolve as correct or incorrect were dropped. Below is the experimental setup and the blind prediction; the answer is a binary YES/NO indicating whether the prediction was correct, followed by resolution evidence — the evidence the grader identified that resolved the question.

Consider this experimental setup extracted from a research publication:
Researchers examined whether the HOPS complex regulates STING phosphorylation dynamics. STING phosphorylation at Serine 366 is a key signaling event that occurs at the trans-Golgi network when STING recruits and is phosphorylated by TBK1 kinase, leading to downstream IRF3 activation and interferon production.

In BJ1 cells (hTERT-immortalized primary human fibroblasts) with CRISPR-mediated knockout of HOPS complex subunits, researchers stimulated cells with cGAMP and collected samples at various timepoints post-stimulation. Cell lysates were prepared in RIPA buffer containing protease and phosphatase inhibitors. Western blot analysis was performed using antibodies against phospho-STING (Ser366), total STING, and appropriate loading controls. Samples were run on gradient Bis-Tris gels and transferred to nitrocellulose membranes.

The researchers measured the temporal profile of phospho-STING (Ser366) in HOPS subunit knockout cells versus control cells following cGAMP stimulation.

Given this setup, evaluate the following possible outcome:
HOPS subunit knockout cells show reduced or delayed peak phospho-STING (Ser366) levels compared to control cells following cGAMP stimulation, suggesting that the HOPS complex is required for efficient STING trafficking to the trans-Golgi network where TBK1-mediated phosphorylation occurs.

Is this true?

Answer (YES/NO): NO